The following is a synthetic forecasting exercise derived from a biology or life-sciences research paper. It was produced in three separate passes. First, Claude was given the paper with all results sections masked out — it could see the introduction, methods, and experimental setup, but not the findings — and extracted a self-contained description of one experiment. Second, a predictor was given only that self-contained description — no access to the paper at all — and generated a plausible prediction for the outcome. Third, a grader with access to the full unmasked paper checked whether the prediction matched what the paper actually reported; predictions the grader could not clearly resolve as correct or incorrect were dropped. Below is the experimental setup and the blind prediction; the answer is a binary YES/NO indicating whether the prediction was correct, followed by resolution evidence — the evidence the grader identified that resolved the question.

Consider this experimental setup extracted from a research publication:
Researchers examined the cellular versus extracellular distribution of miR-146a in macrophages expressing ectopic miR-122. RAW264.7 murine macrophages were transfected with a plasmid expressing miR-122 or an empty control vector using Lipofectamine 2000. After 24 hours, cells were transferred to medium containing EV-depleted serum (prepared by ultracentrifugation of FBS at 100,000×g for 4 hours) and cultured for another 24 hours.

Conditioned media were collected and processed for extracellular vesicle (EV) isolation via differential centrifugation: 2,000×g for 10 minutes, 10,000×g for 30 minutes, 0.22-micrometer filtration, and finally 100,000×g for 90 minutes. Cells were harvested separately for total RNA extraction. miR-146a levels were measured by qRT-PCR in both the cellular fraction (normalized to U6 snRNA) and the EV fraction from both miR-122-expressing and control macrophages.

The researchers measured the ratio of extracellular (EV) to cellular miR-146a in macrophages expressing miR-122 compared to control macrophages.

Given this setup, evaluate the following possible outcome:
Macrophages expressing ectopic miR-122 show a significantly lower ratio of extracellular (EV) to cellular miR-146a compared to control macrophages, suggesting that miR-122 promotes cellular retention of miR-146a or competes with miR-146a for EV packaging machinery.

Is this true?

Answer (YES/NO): NO